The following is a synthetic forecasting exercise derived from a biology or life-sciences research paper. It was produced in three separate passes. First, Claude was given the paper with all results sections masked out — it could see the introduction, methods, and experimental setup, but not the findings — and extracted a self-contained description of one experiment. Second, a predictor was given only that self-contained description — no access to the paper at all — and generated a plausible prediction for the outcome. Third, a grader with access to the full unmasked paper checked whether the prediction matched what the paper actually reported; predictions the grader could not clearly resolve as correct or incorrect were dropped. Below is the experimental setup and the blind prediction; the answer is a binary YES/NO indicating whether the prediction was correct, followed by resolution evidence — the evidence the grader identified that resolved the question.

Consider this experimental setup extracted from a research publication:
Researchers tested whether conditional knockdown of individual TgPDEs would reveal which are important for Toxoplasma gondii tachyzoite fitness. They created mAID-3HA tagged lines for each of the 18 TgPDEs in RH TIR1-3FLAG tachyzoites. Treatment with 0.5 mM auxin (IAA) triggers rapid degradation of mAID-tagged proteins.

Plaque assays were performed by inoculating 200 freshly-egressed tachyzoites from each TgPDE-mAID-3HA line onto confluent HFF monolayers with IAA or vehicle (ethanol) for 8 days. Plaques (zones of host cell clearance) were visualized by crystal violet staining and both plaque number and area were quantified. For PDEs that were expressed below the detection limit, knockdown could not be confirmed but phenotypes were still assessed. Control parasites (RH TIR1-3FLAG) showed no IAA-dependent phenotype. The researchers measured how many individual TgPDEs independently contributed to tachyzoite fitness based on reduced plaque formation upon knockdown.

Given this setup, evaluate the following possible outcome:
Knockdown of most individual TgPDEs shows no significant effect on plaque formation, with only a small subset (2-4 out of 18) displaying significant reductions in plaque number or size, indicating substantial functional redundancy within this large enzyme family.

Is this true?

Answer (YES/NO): YES